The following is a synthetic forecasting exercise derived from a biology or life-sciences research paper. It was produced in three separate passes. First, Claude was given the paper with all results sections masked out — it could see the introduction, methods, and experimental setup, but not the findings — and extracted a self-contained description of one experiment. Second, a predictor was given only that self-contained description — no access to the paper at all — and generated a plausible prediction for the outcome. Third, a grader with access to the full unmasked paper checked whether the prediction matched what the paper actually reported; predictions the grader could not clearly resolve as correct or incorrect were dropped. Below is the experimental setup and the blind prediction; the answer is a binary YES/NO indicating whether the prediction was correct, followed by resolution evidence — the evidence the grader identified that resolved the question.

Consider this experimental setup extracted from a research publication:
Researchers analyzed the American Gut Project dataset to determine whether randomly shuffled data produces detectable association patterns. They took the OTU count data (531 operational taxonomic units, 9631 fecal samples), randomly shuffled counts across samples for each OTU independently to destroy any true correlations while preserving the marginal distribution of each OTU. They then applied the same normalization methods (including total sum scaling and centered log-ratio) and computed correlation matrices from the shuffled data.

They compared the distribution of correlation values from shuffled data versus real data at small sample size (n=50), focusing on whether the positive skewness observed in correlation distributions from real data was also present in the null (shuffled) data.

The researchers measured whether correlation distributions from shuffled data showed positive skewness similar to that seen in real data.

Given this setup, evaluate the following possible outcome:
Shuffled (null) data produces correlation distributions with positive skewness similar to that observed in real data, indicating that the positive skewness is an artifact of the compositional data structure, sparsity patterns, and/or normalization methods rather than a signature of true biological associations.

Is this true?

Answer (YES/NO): YES